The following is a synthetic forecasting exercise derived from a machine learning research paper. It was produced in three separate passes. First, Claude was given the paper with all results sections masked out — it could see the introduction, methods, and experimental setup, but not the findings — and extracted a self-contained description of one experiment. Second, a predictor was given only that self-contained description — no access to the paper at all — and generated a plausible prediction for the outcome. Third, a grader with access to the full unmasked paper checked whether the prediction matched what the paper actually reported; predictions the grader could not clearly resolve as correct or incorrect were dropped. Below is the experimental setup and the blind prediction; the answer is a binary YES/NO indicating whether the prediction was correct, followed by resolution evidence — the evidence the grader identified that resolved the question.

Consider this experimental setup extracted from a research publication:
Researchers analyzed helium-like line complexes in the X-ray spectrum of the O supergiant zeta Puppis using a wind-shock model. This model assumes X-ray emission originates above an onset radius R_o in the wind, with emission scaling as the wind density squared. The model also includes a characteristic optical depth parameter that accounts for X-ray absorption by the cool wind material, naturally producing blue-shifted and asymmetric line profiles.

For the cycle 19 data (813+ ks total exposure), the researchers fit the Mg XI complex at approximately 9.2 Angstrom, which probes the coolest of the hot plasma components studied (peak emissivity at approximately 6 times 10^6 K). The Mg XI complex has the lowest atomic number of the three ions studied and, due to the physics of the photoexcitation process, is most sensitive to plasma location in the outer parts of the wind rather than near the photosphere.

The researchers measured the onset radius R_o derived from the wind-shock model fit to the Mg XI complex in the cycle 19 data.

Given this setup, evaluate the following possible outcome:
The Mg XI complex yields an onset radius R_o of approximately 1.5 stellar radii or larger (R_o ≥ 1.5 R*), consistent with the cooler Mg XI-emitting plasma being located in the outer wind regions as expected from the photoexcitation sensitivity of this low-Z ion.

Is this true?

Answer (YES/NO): YES